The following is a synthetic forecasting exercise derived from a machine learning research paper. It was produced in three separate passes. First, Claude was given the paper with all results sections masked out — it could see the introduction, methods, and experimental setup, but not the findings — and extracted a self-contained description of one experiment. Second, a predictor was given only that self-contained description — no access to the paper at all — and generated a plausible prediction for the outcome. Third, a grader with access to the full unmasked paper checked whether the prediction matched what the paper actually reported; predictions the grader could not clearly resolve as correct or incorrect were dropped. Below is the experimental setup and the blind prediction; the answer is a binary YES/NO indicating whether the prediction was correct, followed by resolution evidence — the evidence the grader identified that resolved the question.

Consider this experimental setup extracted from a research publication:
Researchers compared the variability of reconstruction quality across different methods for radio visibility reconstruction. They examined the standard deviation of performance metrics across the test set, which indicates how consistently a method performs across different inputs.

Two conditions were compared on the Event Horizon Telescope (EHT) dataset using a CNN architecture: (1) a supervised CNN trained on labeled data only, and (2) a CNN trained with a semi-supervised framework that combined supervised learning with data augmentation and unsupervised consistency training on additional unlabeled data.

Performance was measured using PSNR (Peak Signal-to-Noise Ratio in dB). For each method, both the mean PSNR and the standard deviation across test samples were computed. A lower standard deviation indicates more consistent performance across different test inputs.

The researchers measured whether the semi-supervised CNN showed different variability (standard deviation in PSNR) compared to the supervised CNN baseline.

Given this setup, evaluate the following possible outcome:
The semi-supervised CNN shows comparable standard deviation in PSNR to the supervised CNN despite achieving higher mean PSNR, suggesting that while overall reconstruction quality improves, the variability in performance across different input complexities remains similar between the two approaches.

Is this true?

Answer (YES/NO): NO